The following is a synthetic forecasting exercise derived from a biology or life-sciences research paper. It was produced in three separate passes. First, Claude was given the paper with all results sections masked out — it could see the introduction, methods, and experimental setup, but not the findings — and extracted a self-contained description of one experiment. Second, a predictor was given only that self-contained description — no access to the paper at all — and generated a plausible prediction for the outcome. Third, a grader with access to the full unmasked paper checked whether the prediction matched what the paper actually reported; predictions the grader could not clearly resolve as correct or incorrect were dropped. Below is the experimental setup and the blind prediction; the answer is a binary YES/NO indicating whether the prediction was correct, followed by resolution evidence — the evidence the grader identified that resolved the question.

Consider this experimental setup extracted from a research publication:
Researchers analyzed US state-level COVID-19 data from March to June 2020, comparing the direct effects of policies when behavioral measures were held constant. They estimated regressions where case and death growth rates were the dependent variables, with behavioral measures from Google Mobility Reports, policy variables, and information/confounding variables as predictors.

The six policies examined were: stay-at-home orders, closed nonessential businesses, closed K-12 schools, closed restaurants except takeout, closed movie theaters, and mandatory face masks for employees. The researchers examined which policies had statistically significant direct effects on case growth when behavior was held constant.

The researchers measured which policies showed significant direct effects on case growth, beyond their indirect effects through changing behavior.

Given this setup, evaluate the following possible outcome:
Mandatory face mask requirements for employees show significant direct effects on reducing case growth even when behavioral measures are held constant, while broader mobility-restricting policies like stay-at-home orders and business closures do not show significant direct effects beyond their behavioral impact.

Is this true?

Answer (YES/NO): YES